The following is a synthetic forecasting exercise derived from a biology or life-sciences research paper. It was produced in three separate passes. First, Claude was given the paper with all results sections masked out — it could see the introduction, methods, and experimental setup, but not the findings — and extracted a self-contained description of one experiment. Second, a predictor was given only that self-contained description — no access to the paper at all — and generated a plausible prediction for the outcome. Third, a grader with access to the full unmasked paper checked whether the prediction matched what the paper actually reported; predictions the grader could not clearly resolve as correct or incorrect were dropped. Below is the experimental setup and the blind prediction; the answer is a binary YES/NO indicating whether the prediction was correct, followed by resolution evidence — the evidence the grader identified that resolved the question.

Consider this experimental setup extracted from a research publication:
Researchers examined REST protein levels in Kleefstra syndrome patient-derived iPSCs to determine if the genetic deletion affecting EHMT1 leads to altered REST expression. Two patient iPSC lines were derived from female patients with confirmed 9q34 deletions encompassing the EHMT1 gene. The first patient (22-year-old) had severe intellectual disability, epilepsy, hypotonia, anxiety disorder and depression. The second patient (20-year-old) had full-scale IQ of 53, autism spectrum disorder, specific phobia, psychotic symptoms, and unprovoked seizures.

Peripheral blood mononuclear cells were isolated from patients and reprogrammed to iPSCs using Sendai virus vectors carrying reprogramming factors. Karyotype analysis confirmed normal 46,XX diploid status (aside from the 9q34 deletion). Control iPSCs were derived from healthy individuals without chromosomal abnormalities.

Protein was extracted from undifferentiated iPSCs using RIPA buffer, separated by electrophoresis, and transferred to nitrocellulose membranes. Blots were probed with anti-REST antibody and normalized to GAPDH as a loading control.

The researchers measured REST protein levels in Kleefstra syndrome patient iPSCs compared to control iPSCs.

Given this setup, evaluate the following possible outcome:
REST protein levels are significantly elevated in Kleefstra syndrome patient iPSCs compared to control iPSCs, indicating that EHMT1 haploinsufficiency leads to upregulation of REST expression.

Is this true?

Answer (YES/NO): NO